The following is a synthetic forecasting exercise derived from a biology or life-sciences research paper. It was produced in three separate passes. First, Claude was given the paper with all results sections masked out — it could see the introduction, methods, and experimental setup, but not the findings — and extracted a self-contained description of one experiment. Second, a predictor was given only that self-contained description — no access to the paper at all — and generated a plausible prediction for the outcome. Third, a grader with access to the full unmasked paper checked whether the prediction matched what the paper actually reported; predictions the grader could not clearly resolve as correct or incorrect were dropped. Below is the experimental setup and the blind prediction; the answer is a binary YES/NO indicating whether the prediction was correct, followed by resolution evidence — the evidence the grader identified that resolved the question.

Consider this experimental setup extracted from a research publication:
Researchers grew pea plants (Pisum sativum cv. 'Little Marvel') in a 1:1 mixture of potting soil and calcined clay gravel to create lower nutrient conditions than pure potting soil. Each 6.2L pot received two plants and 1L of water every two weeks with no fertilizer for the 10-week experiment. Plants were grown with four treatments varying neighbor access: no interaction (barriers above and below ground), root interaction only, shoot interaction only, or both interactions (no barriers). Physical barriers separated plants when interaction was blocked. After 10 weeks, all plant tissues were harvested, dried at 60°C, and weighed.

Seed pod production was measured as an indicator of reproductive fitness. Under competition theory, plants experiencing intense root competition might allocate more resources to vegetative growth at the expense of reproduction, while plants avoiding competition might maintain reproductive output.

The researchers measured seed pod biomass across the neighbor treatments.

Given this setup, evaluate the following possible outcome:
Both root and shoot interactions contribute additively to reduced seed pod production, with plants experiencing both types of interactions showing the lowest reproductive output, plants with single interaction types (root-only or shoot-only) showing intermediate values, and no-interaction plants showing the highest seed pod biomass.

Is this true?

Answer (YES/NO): NO